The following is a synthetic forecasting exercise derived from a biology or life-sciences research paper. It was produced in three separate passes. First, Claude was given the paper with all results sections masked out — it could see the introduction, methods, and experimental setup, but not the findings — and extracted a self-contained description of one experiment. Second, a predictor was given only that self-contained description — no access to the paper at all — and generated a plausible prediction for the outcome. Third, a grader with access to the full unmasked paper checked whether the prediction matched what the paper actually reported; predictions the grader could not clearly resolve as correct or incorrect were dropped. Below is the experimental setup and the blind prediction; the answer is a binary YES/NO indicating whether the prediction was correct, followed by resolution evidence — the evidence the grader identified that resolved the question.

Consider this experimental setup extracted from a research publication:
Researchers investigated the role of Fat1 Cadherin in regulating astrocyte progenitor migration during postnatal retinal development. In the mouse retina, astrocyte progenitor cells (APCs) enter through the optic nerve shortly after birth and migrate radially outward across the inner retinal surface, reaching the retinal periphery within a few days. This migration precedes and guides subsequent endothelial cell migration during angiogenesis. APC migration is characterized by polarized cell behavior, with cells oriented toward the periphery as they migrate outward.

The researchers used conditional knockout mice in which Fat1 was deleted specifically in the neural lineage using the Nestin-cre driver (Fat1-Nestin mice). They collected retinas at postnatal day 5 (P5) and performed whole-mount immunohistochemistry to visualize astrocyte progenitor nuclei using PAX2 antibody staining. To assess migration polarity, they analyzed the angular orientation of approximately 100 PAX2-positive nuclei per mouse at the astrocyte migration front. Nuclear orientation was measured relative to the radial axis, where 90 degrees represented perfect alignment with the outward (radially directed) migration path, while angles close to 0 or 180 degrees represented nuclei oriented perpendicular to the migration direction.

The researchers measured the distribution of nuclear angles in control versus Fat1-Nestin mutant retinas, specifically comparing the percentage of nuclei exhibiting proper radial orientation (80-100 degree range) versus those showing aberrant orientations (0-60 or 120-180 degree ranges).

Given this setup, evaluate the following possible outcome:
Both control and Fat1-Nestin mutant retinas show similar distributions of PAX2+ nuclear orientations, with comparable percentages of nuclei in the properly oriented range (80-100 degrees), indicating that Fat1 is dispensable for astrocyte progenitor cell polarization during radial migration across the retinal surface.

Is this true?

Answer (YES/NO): NO